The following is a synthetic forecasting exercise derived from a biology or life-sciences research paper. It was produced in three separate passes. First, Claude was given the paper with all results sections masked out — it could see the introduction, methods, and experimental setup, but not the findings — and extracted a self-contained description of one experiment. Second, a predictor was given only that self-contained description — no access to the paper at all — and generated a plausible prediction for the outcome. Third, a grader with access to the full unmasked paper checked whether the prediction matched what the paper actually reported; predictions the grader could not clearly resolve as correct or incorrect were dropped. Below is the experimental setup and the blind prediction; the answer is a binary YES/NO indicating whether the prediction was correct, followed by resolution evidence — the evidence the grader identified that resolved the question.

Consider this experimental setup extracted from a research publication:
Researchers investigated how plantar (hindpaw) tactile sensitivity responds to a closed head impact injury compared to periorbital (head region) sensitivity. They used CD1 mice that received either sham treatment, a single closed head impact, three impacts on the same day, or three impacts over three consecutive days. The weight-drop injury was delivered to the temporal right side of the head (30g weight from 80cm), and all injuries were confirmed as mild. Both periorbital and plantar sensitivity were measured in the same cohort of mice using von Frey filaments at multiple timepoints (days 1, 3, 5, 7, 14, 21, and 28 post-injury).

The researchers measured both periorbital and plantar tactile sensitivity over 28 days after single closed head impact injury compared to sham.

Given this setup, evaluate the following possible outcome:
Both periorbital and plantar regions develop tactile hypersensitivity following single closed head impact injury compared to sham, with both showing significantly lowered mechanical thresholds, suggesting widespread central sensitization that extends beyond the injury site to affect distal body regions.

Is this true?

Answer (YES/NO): NO